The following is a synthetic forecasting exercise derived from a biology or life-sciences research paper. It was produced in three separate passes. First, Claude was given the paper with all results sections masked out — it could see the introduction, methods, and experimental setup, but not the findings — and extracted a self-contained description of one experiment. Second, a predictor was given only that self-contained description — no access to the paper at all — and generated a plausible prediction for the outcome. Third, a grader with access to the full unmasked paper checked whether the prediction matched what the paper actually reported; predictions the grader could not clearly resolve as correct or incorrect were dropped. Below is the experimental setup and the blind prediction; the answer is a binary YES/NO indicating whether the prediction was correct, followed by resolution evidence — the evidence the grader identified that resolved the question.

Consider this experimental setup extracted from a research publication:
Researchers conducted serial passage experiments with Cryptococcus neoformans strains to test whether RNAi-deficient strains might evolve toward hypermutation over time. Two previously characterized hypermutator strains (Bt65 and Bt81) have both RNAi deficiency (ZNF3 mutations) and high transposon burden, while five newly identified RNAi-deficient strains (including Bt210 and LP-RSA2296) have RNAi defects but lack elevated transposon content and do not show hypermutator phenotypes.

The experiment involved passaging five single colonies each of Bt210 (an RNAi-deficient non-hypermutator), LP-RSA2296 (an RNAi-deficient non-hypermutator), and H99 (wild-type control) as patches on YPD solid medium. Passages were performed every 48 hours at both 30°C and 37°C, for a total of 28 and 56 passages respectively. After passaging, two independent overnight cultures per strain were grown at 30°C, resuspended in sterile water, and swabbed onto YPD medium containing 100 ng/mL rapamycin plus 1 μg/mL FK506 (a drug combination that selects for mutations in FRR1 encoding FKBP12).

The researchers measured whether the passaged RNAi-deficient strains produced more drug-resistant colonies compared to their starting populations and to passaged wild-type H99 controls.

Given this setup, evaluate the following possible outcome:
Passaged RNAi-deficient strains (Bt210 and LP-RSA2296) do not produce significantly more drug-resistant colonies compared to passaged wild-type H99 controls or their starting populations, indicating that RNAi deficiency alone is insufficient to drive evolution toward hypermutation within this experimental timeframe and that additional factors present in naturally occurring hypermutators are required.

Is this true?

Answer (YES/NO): YES